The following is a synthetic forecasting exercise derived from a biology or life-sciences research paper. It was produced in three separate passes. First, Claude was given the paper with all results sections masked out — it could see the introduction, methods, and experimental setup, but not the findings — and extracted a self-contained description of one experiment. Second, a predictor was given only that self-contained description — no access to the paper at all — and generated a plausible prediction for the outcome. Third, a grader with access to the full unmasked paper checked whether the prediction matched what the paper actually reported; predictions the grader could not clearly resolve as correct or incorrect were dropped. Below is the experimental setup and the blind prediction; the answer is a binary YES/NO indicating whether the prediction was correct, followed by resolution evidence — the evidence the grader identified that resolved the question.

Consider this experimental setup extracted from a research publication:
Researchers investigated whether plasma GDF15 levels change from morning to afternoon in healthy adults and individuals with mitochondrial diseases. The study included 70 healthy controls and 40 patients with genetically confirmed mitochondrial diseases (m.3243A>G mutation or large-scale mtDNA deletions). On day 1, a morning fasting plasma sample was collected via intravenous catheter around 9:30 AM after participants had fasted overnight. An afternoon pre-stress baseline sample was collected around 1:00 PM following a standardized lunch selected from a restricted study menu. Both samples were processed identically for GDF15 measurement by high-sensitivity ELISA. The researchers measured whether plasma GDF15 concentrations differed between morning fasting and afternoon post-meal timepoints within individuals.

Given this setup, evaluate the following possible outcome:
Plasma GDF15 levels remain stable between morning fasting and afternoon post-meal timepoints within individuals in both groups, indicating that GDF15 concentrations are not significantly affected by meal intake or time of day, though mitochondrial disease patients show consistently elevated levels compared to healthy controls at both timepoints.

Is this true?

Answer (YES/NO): NO